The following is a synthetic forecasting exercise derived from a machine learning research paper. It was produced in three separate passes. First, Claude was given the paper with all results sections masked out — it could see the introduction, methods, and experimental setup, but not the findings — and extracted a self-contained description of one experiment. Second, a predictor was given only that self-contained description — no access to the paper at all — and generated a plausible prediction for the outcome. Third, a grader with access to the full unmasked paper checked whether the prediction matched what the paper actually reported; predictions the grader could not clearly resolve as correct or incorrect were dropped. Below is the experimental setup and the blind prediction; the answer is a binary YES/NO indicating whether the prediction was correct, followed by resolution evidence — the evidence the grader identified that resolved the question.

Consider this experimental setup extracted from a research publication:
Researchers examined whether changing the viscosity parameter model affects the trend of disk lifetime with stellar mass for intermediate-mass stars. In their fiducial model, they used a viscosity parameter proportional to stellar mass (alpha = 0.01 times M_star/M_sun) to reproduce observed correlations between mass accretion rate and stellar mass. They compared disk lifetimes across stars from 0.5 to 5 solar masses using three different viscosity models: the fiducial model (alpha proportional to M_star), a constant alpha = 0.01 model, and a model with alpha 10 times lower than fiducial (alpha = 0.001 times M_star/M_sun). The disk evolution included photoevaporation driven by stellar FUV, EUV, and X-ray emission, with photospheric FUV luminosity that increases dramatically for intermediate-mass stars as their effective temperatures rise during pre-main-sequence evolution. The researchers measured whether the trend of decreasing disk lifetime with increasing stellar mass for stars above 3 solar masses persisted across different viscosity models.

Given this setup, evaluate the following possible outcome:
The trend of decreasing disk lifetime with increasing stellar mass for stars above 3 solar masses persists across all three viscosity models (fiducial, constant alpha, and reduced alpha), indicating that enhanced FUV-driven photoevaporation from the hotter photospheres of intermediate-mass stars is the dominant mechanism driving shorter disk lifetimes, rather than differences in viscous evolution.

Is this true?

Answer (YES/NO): YES